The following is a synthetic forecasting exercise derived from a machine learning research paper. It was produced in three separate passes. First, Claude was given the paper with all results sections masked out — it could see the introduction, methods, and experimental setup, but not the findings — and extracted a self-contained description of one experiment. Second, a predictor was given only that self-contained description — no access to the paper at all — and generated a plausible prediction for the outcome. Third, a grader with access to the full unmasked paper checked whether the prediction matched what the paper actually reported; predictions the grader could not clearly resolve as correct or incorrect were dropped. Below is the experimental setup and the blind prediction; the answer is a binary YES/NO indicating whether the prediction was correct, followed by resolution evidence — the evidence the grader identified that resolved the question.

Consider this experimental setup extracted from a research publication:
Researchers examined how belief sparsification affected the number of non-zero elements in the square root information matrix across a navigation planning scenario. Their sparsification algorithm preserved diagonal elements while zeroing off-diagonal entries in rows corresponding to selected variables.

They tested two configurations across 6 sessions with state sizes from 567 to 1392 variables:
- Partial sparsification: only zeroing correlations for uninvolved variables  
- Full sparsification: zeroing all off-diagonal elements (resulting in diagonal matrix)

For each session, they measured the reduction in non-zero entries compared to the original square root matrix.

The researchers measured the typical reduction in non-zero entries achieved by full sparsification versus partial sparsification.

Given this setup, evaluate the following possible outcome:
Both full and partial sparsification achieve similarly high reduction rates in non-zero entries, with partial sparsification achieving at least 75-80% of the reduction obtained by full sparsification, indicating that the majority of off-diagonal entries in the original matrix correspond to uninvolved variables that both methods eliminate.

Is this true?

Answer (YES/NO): NO